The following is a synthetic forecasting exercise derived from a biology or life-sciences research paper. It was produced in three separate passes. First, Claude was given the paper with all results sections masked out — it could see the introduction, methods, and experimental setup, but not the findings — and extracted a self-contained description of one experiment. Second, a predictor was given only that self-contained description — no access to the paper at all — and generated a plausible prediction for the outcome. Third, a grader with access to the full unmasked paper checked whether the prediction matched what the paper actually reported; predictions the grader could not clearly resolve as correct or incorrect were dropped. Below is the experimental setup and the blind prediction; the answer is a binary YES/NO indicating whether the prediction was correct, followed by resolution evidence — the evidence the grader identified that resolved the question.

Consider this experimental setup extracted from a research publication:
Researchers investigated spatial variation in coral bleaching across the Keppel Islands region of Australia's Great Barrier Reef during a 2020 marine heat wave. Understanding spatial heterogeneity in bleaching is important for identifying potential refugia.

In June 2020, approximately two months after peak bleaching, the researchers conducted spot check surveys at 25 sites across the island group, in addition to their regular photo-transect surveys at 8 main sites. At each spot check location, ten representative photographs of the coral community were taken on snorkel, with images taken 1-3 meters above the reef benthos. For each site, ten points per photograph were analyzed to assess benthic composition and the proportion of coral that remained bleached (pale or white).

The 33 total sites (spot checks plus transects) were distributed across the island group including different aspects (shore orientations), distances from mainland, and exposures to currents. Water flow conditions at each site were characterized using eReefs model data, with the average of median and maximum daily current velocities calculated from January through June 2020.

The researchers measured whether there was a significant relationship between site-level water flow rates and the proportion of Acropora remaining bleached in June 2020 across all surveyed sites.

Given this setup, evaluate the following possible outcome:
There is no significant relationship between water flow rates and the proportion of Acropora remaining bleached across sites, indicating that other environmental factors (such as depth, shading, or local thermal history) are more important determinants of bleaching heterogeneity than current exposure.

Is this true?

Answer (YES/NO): YES